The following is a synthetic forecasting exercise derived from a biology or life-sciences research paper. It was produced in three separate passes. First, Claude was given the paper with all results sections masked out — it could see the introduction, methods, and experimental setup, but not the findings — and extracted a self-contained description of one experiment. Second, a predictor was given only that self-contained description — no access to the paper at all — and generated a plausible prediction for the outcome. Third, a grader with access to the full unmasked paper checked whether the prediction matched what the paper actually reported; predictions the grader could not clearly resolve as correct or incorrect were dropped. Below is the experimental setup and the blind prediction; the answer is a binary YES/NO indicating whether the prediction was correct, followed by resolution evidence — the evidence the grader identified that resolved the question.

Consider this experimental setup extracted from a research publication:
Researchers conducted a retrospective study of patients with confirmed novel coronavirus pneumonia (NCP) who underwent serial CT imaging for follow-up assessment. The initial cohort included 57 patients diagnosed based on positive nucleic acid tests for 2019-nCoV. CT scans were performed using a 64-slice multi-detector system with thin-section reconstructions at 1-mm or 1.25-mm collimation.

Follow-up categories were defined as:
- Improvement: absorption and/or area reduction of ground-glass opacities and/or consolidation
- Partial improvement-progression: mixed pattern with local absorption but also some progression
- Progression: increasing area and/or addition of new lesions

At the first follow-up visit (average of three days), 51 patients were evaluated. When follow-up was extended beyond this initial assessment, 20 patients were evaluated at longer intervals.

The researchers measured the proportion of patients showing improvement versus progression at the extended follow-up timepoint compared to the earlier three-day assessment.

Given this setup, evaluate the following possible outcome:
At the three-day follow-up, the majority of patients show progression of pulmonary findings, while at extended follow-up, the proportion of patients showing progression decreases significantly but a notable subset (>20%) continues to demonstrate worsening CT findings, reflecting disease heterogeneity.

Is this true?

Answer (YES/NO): YES